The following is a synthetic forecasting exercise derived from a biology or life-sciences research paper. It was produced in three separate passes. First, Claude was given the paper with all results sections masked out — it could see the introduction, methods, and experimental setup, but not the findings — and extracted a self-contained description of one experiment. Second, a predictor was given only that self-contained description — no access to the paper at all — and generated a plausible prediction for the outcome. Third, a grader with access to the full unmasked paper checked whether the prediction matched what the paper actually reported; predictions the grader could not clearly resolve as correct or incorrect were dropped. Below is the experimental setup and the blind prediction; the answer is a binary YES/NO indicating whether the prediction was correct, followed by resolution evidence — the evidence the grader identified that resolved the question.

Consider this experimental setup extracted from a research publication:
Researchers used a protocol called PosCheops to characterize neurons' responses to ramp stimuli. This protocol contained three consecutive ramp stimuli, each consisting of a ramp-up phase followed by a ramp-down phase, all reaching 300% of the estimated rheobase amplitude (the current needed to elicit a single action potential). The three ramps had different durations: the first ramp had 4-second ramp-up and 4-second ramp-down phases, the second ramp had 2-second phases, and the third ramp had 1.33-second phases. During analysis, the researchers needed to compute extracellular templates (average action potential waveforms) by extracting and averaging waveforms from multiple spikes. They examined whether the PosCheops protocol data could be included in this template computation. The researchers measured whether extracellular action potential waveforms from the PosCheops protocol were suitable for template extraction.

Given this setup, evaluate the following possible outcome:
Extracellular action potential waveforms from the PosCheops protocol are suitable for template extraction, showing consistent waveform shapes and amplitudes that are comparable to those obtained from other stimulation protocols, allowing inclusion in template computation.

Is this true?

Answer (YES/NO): NO